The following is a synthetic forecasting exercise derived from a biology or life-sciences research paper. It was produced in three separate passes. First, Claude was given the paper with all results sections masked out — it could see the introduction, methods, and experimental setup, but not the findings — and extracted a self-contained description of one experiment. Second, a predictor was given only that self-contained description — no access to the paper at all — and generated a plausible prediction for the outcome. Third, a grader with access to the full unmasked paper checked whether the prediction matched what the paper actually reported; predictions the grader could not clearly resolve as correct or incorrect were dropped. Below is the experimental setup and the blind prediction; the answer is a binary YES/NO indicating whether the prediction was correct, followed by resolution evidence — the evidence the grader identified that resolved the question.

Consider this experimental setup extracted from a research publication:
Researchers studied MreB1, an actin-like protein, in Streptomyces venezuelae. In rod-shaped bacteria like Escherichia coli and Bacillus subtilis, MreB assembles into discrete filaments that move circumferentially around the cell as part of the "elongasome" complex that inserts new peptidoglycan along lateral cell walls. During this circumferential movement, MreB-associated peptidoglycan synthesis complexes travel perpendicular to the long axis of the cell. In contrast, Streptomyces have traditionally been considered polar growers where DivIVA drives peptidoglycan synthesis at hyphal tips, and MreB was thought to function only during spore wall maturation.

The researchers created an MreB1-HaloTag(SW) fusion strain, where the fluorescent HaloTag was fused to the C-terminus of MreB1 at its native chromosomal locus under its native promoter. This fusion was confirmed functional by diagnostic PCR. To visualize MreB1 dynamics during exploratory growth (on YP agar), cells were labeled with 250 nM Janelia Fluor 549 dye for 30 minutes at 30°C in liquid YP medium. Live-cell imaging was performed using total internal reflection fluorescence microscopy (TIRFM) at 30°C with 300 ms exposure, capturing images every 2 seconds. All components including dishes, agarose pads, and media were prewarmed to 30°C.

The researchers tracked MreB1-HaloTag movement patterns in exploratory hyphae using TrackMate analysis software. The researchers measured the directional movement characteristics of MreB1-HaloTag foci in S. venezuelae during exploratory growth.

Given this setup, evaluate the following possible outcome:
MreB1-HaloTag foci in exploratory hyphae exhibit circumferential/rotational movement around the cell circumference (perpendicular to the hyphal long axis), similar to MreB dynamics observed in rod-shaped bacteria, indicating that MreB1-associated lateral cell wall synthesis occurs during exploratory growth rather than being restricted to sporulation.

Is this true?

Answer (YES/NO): YES